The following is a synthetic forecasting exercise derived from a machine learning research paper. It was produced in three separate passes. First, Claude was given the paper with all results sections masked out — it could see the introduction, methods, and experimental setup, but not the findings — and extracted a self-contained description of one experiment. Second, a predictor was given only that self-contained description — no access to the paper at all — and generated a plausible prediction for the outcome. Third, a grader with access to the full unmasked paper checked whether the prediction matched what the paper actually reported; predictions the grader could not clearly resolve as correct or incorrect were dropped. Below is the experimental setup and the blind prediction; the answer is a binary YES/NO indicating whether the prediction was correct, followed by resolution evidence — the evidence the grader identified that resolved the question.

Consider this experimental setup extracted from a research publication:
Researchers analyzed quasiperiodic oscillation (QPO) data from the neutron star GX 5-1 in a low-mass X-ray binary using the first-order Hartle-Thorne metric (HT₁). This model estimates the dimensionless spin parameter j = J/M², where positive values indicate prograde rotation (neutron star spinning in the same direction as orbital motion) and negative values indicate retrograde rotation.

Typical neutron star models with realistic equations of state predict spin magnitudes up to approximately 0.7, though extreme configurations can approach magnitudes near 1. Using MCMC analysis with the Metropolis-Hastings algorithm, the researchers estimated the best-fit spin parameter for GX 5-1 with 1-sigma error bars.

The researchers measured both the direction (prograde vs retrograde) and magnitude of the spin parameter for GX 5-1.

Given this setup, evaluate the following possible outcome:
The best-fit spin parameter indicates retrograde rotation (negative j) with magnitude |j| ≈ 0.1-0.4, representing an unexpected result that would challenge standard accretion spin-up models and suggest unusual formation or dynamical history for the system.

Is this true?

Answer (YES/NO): NO